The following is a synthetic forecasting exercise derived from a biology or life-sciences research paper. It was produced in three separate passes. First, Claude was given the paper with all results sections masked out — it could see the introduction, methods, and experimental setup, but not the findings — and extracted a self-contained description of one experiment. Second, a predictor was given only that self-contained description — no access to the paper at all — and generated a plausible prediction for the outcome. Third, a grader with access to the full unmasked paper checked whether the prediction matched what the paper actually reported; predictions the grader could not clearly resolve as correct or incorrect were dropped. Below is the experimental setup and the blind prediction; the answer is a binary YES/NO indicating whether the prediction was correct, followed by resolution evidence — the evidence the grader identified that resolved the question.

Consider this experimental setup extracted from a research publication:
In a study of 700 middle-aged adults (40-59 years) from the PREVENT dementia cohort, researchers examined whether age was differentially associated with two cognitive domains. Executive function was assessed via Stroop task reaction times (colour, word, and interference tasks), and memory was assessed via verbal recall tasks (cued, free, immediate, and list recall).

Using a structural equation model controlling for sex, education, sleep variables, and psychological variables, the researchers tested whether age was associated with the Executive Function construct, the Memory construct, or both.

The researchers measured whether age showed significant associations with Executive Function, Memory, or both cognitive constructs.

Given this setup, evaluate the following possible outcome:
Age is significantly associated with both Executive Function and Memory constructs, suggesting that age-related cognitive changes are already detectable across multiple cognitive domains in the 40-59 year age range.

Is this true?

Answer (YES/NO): NO